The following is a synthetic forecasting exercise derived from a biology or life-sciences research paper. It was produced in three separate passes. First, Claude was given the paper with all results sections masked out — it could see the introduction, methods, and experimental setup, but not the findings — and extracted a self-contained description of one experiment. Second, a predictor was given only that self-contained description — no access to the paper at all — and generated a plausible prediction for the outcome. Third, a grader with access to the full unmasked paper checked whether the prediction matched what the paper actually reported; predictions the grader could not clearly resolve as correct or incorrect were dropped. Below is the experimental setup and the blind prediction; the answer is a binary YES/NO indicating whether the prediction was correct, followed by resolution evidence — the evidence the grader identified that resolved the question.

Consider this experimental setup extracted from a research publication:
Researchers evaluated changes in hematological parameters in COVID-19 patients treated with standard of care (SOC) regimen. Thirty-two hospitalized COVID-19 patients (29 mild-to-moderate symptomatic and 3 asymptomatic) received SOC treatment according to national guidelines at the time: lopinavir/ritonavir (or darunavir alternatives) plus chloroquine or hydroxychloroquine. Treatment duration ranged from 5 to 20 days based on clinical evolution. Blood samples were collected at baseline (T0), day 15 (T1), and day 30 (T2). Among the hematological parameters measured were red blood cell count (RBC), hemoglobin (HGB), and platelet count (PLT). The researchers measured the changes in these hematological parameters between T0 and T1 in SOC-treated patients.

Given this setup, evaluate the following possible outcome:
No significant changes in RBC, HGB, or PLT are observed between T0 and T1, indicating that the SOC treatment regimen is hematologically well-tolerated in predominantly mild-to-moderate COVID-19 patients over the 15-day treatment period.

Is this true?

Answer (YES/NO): NO